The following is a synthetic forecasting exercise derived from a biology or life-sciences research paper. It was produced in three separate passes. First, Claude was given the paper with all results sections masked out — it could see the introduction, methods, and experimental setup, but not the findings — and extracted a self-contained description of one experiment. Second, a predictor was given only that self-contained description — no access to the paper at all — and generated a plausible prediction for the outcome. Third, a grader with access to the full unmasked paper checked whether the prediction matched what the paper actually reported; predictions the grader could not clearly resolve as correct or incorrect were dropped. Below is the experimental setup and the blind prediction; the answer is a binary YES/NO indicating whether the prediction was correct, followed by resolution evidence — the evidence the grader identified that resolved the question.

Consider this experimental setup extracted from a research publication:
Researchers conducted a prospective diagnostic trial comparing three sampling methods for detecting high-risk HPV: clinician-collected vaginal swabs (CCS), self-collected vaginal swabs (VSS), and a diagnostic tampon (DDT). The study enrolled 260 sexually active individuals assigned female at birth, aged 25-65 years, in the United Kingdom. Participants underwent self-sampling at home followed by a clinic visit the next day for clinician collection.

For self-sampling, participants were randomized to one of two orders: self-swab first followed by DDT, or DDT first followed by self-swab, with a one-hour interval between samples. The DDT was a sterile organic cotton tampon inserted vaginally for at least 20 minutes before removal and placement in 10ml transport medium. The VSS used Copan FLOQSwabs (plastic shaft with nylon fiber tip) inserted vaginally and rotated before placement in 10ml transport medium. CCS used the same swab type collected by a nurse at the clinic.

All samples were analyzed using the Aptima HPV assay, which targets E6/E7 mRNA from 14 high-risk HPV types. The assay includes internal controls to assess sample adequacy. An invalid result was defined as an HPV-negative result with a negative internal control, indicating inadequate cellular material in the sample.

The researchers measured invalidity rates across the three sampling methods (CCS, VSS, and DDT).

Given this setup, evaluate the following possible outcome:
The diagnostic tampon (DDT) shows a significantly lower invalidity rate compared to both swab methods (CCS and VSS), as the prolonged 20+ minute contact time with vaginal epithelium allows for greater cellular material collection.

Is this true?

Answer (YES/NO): NO